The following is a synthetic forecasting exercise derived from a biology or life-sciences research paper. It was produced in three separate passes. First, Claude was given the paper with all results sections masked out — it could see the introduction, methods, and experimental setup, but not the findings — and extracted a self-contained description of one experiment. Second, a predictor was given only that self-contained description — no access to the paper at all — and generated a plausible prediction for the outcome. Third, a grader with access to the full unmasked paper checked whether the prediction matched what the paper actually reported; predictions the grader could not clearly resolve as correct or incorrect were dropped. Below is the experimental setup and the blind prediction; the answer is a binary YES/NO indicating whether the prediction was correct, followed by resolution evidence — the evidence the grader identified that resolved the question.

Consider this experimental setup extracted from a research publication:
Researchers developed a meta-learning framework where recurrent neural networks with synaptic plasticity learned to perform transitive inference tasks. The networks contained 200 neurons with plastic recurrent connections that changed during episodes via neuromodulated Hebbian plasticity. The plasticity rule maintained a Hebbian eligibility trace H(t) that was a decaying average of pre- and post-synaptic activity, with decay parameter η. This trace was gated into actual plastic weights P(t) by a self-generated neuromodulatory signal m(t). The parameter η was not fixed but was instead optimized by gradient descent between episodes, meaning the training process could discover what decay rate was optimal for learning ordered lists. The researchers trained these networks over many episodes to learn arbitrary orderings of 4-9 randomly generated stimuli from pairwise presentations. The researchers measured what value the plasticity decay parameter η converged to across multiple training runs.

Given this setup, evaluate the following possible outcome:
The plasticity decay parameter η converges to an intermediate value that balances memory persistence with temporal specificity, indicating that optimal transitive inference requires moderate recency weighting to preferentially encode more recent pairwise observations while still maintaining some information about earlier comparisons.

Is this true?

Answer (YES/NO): NO